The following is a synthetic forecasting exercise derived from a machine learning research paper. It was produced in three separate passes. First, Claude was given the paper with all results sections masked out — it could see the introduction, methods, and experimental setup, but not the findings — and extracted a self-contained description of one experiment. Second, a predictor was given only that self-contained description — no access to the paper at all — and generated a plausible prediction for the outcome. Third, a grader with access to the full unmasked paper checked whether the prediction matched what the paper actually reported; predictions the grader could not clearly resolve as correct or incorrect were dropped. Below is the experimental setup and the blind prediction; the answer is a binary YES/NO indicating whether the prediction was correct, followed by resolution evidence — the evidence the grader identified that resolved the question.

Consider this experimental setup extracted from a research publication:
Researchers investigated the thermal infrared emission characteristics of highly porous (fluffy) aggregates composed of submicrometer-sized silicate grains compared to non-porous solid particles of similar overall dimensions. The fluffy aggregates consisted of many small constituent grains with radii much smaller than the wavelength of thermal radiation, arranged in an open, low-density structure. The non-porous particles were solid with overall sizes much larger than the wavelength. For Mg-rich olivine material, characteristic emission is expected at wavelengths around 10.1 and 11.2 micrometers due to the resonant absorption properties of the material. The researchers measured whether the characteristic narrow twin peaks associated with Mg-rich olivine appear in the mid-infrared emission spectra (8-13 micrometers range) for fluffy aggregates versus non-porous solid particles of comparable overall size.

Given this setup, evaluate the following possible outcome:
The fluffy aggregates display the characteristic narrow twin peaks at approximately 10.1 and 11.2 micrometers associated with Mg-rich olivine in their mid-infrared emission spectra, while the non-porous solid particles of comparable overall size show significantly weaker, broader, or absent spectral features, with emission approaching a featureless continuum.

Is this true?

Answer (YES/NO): NO